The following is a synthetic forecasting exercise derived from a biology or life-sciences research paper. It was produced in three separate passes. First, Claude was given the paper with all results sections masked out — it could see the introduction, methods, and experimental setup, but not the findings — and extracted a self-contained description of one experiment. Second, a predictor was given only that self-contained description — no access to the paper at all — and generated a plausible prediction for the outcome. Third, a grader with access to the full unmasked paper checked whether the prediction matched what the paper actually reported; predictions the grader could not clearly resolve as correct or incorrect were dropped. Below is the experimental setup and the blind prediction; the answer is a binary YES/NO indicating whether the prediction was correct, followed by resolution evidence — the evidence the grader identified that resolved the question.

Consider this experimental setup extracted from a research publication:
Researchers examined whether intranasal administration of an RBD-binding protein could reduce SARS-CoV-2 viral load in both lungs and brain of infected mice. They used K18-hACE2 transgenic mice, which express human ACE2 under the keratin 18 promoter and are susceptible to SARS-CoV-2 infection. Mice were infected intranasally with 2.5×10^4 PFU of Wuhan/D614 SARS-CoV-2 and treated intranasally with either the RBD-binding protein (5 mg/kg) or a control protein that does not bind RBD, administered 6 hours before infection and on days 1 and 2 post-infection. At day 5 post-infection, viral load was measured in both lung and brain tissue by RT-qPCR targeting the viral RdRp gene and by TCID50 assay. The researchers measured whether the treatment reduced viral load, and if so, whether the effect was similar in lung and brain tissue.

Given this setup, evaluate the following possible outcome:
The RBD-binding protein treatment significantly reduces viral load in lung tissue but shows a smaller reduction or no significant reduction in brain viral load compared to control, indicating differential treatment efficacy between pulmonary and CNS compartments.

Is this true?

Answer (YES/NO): NO